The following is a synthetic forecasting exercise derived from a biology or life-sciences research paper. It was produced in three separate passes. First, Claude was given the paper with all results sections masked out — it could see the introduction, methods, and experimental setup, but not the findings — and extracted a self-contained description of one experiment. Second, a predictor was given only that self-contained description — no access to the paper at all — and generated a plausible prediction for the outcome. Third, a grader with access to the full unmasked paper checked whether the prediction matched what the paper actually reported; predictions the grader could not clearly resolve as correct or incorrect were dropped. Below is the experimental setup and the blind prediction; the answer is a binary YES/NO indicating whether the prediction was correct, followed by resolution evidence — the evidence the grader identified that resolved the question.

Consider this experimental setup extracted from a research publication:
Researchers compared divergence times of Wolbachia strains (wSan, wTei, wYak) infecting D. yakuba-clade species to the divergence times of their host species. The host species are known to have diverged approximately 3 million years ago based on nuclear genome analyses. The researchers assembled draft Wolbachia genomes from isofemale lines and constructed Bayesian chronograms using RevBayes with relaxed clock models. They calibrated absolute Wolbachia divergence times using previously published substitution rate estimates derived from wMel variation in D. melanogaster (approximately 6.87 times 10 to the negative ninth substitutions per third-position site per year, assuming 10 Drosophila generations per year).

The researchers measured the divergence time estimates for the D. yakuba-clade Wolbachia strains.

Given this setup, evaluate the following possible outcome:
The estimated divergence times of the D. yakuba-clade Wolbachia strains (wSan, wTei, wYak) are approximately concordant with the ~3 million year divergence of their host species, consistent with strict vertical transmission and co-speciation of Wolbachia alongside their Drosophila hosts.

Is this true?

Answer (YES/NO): NO